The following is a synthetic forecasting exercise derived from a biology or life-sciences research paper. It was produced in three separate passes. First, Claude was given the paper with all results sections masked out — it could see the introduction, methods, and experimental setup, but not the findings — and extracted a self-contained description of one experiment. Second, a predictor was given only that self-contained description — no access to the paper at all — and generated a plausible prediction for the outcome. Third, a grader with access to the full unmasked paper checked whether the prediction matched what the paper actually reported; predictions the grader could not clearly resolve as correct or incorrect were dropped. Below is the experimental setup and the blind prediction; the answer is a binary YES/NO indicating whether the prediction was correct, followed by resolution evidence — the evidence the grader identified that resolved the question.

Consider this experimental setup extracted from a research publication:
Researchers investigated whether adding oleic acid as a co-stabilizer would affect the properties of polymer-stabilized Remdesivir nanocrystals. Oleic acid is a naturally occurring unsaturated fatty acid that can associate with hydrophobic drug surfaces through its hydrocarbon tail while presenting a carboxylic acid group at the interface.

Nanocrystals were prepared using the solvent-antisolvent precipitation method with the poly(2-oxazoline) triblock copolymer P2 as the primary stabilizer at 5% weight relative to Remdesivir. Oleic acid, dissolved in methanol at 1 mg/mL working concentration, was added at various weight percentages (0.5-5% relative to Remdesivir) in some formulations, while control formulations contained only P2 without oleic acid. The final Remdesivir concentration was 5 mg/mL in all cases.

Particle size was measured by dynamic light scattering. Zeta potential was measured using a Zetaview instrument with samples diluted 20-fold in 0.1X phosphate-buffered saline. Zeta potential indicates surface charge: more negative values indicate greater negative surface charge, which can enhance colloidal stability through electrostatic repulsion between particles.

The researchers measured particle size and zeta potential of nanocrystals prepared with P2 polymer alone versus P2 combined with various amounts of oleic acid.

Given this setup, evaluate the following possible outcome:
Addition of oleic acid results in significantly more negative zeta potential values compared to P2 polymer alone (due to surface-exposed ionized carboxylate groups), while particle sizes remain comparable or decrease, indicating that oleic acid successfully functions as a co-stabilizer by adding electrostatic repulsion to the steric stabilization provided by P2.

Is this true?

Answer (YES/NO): YES